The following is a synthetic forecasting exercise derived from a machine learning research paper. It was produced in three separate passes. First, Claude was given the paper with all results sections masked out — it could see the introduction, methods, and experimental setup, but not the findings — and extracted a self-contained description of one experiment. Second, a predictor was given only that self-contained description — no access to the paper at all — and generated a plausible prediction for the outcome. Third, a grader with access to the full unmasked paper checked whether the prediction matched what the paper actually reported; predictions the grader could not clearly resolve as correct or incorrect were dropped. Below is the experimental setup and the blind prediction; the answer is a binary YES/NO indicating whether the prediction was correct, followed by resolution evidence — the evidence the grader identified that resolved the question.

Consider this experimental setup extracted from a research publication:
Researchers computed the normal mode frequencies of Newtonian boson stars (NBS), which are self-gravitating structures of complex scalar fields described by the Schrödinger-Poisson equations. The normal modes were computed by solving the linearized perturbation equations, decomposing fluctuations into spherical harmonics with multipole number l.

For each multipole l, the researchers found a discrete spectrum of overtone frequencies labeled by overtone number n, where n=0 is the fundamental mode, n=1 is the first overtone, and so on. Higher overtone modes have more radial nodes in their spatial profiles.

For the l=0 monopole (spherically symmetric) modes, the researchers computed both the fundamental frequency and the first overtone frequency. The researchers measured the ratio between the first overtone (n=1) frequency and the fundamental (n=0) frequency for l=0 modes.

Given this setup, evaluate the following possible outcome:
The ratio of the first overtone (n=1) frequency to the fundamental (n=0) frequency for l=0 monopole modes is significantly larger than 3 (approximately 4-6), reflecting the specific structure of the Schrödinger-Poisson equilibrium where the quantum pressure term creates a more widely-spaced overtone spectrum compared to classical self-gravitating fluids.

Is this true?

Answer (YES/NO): NO